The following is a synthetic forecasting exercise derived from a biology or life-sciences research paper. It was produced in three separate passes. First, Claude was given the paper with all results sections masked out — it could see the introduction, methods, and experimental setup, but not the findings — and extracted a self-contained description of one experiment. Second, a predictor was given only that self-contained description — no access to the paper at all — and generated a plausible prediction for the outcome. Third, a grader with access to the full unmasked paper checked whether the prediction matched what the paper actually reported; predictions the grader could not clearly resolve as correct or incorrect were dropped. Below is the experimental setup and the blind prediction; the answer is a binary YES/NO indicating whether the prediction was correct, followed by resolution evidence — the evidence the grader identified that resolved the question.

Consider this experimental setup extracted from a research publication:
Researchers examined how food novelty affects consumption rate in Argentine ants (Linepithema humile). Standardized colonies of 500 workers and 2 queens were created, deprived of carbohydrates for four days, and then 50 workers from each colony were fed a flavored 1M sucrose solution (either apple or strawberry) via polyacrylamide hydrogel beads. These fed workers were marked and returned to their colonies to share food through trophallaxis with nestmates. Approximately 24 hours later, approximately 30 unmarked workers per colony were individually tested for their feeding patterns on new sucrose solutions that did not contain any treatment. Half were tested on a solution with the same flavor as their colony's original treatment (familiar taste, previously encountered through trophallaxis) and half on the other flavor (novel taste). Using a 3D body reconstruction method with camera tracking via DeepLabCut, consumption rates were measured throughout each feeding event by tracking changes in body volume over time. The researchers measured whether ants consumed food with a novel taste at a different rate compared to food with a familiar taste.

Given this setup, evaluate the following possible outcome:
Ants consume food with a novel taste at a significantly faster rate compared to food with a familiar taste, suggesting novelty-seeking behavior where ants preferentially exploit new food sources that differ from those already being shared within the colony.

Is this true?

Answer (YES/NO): YES